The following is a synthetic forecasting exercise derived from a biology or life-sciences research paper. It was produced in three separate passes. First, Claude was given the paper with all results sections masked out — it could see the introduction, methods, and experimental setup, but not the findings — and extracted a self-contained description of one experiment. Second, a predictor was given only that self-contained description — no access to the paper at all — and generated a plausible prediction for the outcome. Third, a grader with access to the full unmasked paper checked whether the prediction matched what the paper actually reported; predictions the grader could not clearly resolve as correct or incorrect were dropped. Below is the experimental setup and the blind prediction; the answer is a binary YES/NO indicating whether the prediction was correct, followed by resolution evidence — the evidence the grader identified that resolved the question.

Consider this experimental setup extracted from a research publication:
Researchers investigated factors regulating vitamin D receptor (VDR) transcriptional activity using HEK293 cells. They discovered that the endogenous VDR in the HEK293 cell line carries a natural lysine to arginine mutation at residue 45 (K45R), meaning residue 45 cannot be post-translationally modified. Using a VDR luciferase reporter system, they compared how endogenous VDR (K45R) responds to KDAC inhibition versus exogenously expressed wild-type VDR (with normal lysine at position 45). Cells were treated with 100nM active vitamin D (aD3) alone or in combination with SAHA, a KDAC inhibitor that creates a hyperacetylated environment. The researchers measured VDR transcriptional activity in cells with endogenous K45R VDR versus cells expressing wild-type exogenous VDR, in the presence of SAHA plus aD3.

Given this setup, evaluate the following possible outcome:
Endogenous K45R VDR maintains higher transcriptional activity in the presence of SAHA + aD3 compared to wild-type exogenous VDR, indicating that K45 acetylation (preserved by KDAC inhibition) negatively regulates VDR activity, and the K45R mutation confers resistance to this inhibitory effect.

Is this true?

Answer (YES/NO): YES